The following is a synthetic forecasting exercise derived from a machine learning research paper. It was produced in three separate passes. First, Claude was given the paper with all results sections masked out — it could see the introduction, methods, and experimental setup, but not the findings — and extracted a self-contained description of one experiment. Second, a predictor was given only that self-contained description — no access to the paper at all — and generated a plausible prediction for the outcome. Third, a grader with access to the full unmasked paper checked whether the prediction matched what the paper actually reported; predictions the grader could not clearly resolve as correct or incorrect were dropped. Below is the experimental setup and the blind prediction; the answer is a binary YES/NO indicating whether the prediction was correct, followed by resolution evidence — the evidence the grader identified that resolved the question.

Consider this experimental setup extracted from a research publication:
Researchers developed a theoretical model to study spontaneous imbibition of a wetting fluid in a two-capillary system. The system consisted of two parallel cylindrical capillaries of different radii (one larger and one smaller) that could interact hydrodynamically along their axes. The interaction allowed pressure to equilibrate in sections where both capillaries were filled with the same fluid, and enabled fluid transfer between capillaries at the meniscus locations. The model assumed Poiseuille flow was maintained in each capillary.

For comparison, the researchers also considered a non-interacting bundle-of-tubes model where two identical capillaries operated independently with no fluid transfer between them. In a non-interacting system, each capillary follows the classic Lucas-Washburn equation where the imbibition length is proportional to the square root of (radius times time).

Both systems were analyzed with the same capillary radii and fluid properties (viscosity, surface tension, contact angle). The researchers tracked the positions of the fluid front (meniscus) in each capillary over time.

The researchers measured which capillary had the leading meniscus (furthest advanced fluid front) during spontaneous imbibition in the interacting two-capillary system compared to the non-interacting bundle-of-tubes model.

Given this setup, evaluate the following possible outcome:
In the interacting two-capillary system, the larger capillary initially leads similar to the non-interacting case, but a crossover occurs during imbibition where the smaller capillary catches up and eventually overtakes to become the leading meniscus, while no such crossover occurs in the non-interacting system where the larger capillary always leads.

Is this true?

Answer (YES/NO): NO